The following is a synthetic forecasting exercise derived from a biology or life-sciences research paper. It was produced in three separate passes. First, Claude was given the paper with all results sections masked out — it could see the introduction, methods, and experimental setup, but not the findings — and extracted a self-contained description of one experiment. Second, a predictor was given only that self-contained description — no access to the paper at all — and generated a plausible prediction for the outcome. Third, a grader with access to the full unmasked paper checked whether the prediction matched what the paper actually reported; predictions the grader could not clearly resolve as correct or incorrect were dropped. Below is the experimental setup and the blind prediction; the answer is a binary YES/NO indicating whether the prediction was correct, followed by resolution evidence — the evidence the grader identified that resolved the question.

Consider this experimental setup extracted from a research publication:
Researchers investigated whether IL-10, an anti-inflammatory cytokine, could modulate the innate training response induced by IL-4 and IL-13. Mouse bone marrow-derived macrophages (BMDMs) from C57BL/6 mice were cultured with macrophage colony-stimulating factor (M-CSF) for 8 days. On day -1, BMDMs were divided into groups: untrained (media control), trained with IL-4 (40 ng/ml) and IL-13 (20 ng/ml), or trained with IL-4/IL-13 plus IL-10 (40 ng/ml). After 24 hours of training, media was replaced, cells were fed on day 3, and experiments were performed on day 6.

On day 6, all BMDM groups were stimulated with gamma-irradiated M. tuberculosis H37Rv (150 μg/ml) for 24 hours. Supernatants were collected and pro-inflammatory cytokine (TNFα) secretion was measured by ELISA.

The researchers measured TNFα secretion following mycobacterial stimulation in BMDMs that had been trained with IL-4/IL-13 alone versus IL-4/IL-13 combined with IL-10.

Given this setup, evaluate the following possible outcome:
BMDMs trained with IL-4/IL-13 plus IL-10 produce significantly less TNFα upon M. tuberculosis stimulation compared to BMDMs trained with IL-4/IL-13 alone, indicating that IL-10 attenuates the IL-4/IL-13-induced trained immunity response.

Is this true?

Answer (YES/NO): YES